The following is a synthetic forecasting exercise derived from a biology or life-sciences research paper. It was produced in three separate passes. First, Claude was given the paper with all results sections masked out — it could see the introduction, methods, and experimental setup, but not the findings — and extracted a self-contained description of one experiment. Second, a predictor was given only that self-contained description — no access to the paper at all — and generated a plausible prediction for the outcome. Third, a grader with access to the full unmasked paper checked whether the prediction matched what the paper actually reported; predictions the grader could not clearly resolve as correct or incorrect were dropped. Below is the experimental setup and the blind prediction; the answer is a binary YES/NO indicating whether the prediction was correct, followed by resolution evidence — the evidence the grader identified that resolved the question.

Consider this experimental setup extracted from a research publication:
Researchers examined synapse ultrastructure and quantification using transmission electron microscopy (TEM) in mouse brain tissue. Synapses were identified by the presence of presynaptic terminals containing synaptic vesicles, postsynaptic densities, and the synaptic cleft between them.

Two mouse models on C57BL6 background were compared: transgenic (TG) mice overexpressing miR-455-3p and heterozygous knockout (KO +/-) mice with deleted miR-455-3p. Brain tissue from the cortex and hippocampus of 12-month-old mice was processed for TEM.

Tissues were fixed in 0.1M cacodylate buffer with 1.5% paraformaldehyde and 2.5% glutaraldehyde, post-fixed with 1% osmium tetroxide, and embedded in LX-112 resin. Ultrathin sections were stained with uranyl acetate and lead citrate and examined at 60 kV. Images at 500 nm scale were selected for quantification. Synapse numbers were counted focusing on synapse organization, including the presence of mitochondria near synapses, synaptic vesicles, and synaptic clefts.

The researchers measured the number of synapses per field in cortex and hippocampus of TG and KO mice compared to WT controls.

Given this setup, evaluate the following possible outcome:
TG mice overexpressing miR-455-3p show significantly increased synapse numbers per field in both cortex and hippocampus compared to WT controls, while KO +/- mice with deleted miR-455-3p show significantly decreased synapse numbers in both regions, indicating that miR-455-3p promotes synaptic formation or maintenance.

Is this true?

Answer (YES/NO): NO